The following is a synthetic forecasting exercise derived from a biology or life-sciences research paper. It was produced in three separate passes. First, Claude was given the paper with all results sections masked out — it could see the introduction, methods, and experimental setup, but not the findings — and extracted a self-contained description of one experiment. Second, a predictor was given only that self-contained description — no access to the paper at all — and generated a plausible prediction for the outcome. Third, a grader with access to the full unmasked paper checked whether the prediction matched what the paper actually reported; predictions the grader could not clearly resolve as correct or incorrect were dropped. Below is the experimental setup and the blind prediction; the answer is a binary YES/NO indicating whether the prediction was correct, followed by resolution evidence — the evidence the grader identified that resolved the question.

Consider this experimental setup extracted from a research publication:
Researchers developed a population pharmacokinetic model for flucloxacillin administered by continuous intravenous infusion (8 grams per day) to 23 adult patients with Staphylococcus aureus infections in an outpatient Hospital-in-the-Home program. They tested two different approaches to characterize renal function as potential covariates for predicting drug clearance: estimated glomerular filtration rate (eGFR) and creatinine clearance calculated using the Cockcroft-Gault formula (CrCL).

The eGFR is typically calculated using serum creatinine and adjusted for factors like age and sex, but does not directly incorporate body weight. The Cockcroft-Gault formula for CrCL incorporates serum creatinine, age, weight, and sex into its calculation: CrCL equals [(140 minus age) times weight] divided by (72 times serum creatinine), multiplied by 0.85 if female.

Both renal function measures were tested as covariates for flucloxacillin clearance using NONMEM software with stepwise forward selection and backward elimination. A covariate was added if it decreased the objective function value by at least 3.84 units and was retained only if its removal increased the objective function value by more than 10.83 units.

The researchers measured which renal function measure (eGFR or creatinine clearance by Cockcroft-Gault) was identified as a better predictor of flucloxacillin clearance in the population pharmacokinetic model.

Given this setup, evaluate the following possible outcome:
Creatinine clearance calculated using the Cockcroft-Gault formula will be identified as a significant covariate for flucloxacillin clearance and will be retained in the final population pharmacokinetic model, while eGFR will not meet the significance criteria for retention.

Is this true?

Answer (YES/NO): YES